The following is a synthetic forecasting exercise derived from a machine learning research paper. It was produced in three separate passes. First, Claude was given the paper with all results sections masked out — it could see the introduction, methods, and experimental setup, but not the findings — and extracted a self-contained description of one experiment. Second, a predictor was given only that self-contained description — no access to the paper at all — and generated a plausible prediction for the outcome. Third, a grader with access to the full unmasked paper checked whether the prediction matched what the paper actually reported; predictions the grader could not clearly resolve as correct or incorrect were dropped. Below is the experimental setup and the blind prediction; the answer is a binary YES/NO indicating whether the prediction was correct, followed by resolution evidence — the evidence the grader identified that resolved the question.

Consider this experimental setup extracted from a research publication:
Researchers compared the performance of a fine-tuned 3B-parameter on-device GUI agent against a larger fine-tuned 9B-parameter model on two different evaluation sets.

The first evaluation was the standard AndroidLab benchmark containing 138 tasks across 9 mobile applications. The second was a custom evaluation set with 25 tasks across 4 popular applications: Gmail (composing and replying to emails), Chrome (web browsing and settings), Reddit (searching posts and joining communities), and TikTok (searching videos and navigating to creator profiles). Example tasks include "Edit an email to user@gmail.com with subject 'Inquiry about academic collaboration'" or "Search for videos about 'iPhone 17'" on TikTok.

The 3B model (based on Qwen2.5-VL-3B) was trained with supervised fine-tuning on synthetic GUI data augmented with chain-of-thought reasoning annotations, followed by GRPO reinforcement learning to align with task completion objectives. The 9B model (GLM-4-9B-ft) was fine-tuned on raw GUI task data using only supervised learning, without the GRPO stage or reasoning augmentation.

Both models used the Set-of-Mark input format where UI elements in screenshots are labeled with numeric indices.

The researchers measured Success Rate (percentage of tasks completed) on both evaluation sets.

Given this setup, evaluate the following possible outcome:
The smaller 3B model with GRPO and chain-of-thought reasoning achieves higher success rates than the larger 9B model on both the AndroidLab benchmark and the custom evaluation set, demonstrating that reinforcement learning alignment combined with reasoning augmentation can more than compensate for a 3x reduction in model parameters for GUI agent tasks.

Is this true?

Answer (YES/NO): NO